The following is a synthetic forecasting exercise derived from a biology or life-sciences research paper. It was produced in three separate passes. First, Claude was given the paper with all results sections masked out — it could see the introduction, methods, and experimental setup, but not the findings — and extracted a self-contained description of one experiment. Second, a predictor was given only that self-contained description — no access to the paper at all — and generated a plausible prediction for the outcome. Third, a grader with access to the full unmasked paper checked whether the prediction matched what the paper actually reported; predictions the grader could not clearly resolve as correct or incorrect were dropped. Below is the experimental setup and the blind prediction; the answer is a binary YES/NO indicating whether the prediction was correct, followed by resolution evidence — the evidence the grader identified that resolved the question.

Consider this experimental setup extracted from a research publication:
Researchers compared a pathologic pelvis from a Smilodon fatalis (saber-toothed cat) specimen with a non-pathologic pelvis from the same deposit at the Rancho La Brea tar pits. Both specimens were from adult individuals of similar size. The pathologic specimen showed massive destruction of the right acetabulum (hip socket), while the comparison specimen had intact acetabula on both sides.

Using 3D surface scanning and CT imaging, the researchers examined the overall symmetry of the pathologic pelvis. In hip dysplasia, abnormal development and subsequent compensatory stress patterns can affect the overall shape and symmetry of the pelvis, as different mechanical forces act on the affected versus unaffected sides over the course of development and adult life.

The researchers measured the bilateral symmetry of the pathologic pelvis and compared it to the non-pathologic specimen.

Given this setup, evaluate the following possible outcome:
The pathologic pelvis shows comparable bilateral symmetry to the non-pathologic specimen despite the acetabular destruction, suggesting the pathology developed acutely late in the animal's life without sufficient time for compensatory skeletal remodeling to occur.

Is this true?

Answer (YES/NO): NO